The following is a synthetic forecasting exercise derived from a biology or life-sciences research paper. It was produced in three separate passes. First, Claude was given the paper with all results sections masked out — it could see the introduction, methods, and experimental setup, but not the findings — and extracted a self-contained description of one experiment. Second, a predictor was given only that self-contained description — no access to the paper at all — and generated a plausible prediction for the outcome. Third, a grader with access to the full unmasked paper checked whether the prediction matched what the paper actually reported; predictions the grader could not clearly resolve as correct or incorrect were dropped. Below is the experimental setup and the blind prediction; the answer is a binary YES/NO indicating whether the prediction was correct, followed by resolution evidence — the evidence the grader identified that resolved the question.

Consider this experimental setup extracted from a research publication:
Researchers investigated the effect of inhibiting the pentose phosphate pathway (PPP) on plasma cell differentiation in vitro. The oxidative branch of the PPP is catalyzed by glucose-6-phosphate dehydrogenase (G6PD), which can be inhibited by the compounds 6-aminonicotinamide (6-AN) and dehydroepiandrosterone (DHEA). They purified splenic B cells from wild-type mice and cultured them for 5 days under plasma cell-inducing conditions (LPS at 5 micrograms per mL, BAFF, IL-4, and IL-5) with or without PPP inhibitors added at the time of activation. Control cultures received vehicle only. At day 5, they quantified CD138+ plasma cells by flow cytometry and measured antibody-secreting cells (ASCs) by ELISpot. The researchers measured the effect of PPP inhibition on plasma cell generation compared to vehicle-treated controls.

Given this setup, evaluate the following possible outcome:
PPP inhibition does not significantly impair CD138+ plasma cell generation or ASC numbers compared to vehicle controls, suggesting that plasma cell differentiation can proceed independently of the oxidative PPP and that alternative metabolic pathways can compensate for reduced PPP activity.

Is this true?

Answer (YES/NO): NO